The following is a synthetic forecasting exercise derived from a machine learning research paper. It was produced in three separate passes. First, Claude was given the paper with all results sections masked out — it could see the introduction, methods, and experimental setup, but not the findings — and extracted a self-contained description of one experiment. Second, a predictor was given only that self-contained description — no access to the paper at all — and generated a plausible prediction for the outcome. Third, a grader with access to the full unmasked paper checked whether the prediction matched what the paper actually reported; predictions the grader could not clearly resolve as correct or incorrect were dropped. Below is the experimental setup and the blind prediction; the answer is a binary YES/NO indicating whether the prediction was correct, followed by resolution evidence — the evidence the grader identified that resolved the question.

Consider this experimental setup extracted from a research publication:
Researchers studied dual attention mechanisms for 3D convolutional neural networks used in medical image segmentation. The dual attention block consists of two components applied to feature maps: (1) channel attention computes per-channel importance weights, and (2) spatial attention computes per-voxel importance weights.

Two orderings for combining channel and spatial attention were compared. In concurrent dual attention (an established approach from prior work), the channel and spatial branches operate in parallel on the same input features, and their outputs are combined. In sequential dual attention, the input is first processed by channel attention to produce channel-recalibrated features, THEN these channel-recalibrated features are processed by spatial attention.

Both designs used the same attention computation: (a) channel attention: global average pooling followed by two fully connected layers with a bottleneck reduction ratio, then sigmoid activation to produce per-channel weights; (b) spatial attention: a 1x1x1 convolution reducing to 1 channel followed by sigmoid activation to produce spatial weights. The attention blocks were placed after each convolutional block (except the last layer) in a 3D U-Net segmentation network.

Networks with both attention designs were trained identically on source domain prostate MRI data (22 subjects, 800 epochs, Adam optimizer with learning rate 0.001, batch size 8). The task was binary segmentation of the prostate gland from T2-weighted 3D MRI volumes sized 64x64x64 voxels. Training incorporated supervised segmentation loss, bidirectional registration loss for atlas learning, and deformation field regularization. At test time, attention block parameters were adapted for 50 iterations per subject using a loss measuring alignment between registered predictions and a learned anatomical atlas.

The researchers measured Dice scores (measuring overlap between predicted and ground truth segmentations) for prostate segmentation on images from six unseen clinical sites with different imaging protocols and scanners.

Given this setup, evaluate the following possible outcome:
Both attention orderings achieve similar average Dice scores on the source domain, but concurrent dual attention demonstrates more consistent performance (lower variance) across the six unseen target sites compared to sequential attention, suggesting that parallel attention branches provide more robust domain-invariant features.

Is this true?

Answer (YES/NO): NO